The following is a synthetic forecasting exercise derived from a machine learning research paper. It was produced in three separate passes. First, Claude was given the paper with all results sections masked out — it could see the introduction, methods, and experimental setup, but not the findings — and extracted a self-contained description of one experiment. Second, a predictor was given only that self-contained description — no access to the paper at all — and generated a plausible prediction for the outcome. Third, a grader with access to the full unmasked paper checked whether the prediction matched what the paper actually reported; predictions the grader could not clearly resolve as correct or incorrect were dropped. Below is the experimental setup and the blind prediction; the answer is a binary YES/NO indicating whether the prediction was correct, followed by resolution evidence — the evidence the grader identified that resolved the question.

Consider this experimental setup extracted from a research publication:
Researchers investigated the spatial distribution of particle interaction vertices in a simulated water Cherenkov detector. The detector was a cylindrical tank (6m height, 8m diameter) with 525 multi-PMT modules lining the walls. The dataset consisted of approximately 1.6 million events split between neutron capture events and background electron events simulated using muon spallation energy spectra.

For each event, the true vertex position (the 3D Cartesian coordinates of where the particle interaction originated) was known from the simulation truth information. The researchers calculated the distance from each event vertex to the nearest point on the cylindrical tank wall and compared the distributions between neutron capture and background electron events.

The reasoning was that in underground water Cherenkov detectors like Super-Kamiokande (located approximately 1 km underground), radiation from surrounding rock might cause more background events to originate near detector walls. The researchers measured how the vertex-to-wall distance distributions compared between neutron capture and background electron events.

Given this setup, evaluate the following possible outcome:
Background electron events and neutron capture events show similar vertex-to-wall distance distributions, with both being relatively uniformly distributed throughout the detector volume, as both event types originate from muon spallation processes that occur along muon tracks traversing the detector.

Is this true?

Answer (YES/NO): NO